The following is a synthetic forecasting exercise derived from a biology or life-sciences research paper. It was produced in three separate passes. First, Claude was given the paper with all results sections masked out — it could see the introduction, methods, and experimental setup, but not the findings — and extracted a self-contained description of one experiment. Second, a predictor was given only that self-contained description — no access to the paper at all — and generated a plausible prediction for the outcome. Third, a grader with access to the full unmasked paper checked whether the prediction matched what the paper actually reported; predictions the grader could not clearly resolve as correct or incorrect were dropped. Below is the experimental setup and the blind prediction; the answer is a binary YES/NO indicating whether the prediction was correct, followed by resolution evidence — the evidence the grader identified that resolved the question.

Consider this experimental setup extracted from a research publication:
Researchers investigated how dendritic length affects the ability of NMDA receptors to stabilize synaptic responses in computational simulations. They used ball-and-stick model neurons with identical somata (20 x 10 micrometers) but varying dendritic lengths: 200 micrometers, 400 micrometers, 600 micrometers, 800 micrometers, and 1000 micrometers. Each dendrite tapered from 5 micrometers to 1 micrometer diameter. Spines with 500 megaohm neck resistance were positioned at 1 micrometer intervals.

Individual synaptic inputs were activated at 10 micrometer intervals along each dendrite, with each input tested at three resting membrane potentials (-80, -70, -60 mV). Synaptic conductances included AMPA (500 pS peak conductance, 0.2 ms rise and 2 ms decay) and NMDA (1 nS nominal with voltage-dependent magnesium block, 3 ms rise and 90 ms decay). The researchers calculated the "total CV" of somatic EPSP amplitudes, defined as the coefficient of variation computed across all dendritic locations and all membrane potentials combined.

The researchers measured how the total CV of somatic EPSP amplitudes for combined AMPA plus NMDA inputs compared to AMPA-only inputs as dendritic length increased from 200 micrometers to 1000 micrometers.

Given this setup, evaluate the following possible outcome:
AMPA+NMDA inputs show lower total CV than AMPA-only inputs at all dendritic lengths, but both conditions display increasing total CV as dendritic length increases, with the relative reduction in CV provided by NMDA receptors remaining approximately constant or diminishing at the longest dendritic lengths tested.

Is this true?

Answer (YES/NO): NO